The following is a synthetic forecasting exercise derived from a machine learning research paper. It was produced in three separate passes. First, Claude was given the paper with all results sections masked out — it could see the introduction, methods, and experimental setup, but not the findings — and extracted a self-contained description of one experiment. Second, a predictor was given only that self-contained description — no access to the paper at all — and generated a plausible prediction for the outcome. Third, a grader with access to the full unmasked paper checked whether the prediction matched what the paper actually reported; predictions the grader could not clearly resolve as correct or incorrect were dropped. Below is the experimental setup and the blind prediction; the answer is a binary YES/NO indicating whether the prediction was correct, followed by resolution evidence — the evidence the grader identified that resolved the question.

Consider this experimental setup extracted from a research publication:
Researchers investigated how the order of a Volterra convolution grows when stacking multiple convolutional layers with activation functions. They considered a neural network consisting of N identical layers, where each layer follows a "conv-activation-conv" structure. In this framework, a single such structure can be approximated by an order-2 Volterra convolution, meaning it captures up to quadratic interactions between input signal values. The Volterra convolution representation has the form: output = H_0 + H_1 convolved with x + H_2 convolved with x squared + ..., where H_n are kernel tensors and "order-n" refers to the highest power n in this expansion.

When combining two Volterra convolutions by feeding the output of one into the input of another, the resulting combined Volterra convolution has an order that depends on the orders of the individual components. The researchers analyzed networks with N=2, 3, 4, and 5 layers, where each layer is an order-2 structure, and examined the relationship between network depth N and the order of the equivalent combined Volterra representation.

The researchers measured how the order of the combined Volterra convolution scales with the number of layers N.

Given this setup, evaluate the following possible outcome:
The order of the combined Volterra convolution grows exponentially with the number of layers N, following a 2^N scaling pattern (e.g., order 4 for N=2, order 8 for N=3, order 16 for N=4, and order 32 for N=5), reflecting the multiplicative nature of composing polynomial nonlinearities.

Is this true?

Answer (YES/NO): YES